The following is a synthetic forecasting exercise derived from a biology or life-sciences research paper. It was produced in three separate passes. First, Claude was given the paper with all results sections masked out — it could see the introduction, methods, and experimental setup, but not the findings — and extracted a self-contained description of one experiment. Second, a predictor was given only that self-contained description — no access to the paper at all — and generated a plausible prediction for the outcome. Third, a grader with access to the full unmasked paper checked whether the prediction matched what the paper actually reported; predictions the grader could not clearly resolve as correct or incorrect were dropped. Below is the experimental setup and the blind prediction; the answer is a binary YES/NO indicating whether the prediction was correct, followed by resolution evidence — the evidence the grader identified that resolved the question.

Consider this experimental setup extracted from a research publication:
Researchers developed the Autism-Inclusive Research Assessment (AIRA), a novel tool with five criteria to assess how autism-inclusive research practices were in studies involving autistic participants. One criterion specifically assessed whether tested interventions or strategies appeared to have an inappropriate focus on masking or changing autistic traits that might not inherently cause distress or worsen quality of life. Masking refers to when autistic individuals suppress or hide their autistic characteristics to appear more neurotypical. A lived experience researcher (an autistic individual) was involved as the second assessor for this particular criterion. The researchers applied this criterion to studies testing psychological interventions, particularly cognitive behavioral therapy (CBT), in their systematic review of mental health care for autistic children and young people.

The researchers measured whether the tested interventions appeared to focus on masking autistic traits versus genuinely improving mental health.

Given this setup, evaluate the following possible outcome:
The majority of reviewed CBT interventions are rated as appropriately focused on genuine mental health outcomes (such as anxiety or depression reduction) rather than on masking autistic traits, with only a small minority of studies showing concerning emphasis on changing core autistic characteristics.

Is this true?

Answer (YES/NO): NO